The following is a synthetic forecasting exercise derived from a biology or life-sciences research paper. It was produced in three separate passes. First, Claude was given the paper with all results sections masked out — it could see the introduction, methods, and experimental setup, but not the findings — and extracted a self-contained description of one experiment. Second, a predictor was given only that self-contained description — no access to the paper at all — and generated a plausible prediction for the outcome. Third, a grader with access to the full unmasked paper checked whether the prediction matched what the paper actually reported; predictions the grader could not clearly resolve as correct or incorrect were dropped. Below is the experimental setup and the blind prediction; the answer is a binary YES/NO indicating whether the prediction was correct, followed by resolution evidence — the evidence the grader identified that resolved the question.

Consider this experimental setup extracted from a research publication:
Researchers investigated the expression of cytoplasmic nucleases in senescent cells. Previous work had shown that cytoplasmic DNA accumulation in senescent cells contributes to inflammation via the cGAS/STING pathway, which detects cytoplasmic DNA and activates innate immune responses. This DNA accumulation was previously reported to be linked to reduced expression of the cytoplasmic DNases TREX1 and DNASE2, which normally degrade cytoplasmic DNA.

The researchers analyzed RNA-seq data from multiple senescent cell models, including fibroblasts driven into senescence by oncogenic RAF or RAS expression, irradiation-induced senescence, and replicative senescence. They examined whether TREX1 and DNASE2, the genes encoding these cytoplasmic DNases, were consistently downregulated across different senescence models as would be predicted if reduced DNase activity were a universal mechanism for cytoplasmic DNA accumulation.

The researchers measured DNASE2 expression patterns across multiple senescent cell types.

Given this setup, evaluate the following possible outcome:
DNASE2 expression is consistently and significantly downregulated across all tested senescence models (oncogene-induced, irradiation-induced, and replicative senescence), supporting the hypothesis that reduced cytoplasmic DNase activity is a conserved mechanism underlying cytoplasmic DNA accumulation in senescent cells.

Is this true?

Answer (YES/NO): NO